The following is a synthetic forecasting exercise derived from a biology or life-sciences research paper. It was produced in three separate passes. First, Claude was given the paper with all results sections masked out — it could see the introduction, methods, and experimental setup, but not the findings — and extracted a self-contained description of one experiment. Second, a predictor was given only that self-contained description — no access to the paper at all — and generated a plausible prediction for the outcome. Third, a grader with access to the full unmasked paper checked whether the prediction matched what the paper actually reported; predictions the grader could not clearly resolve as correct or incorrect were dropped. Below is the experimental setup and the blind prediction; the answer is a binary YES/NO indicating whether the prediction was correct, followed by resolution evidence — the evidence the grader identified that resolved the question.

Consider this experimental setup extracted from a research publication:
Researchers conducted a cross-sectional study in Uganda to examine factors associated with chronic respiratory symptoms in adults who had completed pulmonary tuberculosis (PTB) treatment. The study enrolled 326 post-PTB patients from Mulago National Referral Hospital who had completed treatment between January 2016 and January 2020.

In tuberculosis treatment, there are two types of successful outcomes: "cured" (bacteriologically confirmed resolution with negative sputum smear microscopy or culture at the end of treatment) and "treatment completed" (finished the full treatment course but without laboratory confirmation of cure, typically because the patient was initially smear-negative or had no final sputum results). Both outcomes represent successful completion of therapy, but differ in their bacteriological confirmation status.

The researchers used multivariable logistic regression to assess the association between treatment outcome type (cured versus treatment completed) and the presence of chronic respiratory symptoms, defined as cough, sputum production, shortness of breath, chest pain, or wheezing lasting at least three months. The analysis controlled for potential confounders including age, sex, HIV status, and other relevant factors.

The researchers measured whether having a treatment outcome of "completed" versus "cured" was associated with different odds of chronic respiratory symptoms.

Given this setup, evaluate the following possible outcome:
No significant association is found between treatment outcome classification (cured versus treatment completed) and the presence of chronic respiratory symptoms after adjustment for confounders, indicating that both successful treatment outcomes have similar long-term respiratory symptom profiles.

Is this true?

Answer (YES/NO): NO